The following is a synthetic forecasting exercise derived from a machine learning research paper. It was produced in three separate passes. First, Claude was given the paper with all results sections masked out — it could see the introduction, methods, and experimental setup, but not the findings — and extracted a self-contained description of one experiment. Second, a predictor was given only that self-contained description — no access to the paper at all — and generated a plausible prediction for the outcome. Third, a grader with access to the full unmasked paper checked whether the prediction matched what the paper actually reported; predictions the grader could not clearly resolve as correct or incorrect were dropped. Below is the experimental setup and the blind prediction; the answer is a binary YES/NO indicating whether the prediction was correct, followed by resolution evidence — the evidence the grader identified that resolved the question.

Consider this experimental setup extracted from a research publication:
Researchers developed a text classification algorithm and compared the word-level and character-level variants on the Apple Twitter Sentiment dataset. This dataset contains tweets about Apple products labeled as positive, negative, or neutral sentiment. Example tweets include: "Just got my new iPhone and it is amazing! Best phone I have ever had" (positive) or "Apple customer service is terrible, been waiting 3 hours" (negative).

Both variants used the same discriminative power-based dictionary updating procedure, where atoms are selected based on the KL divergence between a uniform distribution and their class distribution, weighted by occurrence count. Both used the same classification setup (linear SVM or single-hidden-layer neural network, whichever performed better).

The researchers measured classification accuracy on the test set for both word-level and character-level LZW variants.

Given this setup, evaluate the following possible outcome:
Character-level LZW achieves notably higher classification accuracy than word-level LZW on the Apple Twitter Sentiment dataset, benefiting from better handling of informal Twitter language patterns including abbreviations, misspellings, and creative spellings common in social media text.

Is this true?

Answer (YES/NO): NO